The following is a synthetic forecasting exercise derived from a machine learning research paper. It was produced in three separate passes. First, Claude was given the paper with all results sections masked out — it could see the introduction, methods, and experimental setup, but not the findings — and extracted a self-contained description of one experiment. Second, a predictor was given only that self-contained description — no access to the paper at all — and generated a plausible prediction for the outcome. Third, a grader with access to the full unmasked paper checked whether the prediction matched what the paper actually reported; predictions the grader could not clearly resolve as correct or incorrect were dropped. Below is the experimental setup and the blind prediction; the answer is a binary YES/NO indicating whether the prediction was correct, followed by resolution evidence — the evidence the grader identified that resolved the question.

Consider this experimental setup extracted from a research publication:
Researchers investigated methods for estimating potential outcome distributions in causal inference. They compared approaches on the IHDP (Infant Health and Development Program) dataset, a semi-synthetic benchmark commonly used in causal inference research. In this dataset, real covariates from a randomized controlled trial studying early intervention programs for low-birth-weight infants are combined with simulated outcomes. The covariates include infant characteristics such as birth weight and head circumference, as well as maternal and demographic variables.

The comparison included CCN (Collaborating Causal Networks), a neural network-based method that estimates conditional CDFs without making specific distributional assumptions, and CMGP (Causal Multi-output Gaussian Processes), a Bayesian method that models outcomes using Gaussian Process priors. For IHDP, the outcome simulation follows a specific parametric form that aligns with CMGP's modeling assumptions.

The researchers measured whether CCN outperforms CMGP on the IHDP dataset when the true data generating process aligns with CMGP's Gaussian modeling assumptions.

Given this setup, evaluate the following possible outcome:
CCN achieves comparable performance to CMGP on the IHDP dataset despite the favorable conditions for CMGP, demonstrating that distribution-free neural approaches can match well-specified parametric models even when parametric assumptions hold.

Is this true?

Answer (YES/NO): NO